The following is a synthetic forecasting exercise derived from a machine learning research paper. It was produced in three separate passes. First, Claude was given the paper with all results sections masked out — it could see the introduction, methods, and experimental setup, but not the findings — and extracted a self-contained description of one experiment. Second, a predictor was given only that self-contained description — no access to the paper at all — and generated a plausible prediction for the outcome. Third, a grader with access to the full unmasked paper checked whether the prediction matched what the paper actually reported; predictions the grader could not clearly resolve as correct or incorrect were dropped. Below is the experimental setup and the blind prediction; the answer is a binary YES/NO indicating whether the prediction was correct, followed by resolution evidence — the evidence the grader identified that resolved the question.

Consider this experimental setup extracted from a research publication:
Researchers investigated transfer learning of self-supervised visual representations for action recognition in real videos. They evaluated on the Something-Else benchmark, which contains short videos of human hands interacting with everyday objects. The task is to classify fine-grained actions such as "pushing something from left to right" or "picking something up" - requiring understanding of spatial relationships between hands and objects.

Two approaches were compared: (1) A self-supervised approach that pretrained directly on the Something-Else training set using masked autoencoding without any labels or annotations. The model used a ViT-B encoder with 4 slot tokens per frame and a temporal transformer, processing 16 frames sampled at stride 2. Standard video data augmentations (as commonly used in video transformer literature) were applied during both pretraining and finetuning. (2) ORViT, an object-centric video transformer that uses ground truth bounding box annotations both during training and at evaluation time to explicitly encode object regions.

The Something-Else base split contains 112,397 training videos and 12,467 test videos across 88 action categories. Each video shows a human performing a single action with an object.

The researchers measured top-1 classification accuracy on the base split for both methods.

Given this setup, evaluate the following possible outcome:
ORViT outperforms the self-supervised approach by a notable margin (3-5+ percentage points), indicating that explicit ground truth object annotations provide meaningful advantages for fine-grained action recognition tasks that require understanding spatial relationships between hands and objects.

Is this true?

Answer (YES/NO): YES